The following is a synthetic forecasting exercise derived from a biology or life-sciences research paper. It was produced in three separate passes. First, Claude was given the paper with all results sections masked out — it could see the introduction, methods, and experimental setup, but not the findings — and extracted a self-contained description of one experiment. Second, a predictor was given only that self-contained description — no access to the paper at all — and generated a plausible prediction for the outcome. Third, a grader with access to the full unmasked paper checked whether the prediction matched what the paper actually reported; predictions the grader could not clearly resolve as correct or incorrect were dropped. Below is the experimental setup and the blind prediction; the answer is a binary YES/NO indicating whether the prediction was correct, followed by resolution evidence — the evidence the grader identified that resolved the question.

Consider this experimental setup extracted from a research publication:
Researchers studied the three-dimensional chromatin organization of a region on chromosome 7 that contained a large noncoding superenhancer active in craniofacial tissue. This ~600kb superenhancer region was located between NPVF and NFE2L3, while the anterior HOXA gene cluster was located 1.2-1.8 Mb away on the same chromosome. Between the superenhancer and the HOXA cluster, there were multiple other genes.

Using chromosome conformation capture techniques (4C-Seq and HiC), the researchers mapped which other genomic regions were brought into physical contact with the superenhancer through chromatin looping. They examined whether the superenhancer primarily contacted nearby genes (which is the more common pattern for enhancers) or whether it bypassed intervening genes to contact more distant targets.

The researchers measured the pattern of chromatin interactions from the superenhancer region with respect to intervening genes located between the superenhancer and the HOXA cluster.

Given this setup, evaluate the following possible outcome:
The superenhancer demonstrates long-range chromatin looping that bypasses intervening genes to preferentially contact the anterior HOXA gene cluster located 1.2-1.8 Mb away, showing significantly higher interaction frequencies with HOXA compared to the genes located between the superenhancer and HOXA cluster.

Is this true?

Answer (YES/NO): YES